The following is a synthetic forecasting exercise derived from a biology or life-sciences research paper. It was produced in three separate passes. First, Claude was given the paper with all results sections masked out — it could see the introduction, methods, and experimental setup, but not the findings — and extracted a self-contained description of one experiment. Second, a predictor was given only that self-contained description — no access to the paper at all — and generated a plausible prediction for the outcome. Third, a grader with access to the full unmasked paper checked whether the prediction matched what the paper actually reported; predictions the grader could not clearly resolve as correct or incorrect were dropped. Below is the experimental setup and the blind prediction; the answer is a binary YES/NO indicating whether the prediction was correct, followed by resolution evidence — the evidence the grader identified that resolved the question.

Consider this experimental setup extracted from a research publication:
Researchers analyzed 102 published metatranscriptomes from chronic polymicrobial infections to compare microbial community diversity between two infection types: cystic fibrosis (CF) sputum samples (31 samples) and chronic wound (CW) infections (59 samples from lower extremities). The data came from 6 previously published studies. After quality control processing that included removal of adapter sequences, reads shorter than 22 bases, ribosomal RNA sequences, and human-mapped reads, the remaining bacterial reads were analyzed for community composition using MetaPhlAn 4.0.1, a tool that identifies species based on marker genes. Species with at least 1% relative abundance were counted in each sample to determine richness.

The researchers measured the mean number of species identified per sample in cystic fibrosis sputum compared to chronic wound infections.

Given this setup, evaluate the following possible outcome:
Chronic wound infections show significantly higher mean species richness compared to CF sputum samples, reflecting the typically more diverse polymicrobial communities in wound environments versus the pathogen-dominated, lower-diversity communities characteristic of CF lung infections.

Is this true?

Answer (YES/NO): NO